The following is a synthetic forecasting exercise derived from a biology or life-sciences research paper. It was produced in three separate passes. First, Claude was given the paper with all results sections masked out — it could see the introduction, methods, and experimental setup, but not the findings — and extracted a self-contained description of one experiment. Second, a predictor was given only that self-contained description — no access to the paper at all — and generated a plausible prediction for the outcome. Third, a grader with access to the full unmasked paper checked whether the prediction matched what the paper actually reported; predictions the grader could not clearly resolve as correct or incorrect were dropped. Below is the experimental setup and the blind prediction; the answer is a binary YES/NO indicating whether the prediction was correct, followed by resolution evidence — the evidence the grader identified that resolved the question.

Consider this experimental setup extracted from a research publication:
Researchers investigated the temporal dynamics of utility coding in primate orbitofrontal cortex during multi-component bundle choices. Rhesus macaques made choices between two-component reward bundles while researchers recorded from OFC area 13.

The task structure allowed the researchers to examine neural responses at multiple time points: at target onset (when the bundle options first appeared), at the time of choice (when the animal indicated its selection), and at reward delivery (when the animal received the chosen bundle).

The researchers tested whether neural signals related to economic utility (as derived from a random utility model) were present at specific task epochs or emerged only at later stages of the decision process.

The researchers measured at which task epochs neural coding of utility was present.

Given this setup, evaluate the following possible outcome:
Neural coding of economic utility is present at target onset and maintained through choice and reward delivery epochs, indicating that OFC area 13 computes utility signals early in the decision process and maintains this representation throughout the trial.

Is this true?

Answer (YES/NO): YES